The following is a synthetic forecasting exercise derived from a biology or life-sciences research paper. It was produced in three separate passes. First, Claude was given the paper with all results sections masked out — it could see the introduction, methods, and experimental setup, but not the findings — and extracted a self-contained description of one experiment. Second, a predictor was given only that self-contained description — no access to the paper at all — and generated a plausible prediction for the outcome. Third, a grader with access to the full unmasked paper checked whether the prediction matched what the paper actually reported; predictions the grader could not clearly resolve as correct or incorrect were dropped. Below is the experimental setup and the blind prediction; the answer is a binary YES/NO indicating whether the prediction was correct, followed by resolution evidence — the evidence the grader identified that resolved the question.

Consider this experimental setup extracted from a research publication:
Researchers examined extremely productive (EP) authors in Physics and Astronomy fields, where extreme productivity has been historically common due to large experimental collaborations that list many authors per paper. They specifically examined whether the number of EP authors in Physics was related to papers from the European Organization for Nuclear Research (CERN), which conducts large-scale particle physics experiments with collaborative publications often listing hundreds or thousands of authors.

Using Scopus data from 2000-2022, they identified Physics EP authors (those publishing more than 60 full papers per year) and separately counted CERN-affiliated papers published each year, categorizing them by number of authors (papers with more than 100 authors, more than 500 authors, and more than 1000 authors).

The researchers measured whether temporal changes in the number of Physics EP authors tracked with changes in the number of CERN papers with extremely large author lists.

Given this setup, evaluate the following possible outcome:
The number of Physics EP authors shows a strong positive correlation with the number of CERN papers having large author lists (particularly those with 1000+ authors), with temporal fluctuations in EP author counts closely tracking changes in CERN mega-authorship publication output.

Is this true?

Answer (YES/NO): YES